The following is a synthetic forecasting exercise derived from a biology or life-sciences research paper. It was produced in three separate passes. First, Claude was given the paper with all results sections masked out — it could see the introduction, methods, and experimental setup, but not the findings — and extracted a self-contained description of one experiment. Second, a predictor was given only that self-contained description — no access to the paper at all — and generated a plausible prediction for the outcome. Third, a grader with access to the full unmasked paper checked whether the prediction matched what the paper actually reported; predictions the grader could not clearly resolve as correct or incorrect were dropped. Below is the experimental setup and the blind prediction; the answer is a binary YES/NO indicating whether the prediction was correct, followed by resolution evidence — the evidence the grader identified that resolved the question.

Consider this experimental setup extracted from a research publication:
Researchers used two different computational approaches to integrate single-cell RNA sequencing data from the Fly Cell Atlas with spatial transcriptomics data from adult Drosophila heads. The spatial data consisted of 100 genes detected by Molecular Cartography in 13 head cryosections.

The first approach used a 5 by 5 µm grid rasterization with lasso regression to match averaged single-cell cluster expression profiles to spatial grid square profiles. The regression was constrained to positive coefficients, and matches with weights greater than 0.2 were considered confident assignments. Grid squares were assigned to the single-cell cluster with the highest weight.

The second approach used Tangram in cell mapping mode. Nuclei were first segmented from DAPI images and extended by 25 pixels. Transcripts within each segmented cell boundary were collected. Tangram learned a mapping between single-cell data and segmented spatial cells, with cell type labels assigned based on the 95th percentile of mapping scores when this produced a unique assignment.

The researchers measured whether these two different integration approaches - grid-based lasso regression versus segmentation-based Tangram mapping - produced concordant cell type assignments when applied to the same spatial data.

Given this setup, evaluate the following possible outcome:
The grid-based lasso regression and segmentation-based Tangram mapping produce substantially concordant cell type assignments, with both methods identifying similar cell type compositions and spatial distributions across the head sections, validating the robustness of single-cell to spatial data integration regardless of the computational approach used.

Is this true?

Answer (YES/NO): NO